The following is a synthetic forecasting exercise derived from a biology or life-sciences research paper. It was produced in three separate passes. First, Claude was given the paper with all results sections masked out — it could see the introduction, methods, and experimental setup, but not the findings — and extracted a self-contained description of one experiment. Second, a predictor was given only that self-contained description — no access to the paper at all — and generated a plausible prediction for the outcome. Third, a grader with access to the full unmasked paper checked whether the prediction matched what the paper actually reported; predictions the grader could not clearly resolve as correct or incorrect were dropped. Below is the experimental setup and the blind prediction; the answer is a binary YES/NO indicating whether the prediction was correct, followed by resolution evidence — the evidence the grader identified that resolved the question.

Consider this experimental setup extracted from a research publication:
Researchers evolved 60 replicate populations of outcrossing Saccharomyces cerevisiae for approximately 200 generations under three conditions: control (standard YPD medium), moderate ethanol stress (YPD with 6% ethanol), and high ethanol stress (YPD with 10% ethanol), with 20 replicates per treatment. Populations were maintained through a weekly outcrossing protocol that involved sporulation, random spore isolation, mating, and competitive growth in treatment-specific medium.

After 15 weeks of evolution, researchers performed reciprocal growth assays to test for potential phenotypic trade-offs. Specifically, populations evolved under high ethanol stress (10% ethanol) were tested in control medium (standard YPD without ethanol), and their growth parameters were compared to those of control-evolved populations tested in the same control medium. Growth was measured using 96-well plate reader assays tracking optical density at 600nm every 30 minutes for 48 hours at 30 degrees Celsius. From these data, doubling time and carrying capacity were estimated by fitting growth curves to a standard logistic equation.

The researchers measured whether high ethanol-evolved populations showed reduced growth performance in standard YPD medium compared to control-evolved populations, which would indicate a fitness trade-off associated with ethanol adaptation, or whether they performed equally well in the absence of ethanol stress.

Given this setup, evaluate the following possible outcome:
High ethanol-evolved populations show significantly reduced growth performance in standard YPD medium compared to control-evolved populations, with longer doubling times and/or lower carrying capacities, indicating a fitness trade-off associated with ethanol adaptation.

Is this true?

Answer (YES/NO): NO